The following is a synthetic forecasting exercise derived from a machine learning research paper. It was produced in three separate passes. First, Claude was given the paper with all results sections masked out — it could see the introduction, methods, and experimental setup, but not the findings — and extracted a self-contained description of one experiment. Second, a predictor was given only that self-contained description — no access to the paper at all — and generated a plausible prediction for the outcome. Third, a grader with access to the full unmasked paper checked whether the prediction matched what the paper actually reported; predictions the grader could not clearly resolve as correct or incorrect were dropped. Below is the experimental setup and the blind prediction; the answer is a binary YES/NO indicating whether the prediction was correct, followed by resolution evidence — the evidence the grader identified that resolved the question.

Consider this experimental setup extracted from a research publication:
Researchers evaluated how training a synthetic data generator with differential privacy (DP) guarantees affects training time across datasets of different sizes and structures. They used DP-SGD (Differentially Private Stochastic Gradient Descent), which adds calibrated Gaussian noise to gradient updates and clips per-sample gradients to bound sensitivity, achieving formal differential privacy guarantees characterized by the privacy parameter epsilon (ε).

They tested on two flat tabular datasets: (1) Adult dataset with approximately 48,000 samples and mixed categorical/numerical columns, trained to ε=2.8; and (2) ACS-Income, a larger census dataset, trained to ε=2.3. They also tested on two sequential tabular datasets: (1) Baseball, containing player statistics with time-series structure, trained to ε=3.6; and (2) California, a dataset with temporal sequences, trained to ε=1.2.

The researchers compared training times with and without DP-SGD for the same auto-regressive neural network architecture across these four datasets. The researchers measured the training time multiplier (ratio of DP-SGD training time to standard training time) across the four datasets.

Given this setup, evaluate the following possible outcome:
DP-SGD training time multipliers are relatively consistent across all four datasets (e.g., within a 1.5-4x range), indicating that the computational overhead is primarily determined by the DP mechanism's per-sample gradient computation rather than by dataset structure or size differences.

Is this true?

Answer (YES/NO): NO